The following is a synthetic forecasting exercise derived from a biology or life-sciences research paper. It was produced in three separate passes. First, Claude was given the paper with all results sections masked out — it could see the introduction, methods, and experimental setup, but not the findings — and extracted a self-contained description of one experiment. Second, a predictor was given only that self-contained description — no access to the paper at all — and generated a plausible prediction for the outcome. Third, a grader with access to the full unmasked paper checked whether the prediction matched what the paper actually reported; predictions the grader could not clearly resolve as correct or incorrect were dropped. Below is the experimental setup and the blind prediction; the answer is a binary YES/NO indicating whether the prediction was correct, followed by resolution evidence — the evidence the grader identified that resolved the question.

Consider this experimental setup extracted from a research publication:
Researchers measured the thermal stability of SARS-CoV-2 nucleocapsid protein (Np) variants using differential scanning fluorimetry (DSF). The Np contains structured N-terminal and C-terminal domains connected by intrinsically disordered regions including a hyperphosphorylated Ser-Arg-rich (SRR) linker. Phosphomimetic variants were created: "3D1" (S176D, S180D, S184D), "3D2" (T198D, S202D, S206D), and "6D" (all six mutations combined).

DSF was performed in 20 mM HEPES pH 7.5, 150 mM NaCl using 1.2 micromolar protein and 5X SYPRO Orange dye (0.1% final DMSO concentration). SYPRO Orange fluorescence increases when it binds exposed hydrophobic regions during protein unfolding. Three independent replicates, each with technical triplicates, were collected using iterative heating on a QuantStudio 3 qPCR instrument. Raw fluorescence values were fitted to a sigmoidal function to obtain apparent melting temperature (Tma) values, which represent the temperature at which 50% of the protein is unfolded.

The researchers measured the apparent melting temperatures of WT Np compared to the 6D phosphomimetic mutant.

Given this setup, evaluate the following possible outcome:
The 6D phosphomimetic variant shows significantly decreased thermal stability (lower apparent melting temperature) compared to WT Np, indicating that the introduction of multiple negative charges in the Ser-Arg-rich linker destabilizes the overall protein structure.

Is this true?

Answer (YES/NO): NO